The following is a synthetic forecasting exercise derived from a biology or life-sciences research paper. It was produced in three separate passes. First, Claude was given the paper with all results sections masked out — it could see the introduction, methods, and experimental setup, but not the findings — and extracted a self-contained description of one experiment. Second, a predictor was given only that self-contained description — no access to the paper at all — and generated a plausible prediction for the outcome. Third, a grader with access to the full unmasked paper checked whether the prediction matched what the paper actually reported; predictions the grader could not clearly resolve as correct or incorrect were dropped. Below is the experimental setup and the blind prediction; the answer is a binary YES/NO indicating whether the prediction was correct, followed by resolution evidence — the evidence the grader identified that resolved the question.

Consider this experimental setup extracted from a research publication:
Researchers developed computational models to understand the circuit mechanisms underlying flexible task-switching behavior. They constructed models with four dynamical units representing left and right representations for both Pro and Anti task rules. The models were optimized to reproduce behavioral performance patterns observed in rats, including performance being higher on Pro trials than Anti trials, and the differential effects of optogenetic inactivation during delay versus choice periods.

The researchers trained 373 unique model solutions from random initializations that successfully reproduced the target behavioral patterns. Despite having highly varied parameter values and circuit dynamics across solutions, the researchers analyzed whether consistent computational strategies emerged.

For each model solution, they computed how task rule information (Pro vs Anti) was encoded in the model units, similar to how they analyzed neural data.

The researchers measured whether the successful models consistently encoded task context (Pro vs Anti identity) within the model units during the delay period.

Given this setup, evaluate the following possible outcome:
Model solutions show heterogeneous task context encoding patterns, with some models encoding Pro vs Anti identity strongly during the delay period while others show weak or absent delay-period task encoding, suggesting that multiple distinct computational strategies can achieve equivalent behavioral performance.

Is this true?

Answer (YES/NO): NO